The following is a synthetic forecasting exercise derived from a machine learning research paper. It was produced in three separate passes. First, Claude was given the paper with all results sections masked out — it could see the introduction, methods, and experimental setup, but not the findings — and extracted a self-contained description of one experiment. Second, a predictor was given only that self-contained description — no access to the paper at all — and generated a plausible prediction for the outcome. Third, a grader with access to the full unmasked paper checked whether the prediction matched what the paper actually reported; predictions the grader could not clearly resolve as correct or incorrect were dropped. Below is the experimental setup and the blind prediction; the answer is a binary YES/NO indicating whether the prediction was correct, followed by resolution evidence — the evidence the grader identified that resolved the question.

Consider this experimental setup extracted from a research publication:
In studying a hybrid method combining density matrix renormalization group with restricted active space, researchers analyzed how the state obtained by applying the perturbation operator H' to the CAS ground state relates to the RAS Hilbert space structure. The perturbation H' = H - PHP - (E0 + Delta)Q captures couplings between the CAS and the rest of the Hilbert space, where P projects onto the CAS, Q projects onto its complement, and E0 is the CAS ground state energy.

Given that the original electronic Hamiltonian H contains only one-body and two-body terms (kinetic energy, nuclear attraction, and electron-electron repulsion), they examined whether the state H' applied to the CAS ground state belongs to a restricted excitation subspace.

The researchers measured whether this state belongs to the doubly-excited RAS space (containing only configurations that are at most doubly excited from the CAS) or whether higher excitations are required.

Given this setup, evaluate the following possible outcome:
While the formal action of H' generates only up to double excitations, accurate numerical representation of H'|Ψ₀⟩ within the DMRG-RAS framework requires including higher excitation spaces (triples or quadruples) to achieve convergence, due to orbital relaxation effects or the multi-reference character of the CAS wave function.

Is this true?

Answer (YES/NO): NO